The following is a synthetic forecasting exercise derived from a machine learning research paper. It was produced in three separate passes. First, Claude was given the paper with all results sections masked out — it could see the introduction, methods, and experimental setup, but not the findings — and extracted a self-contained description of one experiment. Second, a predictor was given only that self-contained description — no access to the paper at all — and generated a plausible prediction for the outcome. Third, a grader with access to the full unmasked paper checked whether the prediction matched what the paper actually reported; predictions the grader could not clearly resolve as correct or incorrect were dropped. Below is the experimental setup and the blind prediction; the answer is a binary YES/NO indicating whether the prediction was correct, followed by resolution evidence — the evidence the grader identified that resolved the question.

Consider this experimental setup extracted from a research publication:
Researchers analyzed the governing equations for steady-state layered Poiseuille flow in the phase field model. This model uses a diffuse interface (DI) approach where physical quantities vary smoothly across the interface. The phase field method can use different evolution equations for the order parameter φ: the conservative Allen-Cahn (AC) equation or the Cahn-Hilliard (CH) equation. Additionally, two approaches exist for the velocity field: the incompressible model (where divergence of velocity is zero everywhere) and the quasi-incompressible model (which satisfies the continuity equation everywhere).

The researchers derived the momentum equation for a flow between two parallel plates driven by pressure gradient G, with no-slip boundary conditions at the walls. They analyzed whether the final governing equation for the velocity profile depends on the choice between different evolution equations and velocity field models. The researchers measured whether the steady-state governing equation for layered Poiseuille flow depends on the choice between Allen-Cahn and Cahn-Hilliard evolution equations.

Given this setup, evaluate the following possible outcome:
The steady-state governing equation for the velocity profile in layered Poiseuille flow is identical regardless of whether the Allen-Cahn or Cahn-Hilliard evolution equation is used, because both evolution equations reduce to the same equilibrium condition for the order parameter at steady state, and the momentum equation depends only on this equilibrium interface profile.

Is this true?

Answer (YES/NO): YES